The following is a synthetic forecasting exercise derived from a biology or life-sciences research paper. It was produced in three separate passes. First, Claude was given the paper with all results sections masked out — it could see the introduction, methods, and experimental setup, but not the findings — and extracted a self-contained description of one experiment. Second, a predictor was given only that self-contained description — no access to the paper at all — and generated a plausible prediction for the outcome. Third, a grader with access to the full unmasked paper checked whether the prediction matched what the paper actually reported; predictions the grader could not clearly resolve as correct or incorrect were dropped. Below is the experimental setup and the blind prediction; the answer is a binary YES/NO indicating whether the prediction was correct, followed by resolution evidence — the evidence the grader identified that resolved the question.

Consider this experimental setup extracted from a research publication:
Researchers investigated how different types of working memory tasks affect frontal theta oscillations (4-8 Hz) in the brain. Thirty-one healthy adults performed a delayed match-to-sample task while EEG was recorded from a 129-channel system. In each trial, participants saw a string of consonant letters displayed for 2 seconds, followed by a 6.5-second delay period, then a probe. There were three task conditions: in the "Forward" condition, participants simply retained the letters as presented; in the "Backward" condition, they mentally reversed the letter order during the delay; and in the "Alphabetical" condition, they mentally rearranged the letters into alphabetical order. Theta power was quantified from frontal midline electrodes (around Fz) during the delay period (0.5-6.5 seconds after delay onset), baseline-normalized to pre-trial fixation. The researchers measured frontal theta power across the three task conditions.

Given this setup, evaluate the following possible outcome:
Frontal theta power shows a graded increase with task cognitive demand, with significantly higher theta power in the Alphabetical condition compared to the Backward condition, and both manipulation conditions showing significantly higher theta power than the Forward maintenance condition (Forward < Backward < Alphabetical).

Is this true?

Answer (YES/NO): YES